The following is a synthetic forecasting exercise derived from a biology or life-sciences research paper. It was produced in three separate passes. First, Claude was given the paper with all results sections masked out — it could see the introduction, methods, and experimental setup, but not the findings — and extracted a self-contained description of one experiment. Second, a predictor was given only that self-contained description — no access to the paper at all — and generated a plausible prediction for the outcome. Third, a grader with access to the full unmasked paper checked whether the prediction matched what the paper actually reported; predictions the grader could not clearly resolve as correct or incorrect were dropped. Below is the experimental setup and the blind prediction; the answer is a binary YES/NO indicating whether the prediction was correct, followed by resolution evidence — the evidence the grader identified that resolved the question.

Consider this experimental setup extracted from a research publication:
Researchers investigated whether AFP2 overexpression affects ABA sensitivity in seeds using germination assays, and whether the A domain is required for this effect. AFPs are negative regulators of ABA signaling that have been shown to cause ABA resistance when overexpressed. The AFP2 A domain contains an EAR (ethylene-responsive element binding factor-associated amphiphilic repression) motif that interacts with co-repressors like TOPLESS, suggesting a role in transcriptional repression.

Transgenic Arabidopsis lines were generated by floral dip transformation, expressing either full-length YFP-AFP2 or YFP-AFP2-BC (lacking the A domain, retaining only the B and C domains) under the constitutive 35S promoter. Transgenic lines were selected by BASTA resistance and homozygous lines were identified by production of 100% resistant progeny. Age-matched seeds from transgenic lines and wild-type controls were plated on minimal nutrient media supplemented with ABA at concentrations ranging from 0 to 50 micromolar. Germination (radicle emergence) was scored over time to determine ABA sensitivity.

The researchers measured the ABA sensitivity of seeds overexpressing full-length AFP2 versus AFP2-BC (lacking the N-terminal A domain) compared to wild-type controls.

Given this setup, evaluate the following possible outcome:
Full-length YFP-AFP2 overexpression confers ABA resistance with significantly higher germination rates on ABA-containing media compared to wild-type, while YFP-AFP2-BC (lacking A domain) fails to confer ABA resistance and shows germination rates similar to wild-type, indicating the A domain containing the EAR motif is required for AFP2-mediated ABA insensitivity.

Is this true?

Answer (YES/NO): NO